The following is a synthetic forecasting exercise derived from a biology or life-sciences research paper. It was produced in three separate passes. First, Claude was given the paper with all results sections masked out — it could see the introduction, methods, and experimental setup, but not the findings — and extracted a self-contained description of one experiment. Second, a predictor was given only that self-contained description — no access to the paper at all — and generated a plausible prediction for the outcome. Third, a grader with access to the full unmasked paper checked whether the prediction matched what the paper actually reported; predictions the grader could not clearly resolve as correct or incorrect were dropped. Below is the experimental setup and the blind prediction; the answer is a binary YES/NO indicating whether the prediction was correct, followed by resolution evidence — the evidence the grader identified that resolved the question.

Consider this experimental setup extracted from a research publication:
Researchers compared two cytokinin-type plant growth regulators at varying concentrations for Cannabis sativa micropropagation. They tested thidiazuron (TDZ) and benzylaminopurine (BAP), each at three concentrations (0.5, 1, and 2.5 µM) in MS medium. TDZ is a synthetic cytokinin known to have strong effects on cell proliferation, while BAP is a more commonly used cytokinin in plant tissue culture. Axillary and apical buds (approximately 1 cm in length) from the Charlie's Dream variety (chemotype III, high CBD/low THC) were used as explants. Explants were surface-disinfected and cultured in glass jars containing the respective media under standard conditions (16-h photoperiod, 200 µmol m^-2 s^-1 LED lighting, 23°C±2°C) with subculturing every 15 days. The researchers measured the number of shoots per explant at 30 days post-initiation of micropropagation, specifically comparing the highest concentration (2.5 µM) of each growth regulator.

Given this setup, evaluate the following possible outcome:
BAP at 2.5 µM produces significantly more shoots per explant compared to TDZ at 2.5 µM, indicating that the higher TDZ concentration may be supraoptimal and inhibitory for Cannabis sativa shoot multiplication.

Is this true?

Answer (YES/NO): NO